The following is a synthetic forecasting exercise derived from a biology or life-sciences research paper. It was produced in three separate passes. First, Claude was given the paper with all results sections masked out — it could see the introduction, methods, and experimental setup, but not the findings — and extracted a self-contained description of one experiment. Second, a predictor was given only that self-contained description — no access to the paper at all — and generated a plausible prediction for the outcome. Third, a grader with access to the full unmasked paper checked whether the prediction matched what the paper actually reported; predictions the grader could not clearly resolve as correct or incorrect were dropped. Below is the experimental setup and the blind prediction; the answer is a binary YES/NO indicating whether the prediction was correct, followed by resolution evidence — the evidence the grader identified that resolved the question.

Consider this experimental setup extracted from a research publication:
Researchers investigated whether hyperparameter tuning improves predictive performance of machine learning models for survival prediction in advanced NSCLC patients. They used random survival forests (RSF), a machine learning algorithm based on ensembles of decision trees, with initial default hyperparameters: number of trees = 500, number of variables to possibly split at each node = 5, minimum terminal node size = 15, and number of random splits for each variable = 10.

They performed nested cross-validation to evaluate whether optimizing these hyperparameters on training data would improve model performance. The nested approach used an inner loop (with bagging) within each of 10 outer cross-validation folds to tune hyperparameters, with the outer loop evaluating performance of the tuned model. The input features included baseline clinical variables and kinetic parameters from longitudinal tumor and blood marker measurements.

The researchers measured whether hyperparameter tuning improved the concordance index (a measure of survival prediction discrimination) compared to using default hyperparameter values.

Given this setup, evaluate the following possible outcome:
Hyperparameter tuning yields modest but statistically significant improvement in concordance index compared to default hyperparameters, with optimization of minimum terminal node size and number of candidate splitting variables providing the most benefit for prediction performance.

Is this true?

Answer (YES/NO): NO